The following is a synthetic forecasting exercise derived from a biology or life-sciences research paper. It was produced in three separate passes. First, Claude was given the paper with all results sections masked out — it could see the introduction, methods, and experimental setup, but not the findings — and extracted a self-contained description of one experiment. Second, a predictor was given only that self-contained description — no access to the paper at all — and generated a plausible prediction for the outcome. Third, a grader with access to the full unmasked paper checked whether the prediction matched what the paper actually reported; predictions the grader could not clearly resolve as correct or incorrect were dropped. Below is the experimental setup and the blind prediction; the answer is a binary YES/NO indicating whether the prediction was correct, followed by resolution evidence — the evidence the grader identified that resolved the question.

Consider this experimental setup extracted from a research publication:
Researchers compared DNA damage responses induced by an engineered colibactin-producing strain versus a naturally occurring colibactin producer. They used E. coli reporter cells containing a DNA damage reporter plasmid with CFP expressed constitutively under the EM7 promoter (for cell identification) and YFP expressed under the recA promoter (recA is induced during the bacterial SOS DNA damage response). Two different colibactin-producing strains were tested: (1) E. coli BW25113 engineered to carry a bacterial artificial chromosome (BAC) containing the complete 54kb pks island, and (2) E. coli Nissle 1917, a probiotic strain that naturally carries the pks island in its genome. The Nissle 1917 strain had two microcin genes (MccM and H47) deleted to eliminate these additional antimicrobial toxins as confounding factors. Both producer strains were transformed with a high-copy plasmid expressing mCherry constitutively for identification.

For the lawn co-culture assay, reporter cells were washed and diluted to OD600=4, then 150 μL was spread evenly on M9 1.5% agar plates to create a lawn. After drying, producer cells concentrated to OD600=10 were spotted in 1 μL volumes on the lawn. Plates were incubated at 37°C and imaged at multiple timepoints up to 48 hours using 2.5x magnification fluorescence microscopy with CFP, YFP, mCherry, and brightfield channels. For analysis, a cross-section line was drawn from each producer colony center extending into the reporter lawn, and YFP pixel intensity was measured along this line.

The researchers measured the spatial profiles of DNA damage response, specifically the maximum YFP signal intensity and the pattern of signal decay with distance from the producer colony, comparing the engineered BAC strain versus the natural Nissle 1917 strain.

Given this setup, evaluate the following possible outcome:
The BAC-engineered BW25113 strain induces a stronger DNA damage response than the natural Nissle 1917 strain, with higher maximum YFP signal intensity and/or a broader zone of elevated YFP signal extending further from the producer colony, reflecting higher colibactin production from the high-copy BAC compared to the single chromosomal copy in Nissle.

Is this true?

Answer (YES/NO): YES